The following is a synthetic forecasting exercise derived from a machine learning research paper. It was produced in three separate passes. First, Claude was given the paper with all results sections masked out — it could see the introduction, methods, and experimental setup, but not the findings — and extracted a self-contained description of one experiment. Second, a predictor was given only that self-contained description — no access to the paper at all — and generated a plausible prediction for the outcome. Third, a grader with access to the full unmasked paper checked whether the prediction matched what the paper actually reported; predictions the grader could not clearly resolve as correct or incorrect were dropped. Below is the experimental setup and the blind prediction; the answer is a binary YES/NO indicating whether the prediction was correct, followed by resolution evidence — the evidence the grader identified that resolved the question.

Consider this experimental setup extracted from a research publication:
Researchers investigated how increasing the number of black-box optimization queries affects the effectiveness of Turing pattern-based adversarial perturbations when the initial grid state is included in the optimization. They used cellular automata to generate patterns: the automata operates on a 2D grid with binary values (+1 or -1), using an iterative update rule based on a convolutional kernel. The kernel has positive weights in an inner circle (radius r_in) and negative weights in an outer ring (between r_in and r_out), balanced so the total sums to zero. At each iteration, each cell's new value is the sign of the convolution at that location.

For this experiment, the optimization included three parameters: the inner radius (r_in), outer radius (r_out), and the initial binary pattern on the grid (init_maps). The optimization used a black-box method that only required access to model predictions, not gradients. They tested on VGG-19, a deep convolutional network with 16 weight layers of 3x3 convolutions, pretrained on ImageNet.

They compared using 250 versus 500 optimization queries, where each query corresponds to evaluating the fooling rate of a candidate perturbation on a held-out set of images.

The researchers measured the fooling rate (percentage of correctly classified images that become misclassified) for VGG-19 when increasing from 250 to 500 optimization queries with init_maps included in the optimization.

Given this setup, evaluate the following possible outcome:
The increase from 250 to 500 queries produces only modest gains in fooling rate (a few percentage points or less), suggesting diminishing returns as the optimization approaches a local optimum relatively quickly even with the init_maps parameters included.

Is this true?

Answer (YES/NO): NO